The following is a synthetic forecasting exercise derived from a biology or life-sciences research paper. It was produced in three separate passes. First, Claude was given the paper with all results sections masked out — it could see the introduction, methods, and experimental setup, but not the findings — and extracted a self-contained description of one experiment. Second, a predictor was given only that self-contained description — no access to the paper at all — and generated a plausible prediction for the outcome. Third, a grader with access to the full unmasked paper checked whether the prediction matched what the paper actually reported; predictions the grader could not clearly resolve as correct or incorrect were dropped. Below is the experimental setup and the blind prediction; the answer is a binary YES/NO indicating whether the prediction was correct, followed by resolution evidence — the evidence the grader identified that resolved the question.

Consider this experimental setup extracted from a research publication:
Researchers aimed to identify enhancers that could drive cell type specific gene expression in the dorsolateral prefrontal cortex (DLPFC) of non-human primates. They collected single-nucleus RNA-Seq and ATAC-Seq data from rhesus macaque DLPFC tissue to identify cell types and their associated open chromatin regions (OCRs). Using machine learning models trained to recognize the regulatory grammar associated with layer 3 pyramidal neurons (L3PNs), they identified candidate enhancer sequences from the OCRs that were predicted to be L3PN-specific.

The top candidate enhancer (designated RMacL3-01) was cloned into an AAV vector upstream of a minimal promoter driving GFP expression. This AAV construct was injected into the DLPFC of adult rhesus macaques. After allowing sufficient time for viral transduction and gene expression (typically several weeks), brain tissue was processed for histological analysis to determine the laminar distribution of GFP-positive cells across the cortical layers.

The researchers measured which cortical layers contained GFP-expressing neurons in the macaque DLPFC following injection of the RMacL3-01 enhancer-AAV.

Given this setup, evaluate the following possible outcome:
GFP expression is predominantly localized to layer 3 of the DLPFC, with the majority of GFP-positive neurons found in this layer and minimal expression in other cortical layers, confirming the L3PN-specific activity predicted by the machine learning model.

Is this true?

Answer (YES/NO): NO